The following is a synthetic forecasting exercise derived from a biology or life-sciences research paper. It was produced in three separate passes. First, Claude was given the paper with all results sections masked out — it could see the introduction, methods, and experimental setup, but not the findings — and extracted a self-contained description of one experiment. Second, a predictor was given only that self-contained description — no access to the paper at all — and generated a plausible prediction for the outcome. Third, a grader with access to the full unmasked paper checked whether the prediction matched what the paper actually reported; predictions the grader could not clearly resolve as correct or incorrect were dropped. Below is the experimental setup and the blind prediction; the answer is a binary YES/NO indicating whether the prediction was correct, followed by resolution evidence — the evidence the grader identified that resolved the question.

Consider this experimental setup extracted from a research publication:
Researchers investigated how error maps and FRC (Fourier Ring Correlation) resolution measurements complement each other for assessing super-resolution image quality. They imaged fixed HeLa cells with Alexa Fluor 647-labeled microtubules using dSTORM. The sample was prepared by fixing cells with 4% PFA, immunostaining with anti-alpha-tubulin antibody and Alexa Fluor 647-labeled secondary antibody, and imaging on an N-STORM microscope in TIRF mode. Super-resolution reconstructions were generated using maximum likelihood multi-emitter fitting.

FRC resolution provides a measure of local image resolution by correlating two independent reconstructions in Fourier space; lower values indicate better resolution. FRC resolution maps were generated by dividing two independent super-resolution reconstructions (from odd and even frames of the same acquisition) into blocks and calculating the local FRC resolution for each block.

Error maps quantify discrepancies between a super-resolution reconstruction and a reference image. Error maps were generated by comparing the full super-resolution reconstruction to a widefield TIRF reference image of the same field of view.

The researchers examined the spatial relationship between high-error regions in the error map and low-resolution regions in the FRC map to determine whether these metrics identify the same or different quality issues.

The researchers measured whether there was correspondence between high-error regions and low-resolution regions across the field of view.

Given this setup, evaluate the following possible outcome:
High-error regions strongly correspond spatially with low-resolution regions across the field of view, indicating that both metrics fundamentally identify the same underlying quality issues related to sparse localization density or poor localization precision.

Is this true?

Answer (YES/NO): NO